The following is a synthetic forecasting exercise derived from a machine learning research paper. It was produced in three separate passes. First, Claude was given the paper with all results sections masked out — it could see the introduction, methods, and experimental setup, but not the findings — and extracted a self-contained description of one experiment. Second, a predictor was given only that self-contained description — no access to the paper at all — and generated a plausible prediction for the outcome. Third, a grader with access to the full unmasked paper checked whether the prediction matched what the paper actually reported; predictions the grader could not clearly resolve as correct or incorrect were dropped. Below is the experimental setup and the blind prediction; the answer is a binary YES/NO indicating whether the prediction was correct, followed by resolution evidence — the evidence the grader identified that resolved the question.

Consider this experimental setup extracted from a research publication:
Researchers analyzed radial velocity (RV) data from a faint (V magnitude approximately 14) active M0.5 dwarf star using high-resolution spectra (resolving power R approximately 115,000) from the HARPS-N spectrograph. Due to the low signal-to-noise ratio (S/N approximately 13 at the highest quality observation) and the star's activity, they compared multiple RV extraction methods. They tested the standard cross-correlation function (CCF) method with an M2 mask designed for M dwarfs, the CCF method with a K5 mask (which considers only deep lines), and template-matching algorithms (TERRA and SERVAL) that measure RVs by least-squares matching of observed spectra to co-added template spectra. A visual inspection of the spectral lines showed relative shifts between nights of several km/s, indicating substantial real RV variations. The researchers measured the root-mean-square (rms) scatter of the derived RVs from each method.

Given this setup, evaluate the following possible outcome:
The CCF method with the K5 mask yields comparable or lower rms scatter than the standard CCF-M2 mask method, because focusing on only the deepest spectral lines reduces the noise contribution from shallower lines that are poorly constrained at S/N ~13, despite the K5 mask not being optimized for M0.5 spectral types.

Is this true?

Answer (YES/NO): NO